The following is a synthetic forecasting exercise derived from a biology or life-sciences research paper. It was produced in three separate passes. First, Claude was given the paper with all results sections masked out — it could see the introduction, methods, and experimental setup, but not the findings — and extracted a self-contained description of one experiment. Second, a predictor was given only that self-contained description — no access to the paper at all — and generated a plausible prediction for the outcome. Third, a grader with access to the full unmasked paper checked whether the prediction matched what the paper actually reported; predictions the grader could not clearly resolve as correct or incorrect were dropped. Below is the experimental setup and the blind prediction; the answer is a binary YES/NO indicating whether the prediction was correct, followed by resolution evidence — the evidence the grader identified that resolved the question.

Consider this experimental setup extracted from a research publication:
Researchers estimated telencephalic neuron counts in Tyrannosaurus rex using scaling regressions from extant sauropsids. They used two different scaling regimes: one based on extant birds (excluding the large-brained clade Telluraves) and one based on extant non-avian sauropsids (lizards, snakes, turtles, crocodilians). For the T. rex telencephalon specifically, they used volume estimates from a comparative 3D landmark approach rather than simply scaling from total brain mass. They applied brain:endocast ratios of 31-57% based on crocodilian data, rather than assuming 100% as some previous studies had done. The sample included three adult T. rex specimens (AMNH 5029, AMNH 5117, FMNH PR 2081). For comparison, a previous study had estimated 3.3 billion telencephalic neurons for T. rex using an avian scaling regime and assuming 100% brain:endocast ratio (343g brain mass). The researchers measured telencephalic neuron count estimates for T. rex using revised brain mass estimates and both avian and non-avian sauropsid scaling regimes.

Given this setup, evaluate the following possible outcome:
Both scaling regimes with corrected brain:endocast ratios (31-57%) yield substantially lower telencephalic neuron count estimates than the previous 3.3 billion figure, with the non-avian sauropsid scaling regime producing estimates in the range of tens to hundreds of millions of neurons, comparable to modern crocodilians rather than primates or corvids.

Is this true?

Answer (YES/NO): YES